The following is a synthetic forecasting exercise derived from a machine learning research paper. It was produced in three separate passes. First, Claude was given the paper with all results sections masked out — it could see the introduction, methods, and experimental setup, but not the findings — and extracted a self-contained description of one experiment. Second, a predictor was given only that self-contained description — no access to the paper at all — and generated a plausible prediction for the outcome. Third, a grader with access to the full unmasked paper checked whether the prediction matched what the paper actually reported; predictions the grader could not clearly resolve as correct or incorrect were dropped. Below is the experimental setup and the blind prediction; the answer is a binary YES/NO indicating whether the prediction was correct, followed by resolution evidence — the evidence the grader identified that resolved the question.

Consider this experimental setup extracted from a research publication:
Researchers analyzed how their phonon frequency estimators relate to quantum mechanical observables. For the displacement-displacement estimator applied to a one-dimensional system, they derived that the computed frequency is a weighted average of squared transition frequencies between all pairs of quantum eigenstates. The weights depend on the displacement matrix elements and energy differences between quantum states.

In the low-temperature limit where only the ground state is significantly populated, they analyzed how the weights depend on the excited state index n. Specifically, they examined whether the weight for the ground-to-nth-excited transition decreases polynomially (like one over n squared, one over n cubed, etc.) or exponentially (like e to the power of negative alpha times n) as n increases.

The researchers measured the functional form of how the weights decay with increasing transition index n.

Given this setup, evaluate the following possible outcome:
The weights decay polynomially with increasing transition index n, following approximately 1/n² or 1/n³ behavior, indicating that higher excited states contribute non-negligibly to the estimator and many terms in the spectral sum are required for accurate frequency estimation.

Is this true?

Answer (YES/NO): NO